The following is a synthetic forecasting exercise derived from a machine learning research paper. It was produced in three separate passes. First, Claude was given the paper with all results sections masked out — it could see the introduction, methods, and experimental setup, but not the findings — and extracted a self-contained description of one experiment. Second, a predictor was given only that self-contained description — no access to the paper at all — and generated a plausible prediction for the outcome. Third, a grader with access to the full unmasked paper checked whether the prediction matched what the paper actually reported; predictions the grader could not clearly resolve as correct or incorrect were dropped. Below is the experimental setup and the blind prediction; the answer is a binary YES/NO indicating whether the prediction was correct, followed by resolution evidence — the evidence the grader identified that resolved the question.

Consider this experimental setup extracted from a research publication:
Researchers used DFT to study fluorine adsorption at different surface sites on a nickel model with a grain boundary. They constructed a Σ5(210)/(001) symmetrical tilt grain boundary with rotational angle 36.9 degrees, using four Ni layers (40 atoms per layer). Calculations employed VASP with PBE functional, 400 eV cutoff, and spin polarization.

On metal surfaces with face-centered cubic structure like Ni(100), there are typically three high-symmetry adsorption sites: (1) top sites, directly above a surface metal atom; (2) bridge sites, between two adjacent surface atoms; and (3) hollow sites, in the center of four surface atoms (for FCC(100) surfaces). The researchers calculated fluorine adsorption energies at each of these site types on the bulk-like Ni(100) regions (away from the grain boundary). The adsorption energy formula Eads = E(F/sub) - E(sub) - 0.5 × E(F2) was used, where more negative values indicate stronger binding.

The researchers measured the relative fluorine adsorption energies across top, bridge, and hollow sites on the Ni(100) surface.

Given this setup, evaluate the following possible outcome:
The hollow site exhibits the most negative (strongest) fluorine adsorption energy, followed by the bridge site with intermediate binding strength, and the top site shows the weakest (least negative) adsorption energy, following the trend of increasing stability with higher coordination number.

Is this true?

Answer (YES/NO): NO